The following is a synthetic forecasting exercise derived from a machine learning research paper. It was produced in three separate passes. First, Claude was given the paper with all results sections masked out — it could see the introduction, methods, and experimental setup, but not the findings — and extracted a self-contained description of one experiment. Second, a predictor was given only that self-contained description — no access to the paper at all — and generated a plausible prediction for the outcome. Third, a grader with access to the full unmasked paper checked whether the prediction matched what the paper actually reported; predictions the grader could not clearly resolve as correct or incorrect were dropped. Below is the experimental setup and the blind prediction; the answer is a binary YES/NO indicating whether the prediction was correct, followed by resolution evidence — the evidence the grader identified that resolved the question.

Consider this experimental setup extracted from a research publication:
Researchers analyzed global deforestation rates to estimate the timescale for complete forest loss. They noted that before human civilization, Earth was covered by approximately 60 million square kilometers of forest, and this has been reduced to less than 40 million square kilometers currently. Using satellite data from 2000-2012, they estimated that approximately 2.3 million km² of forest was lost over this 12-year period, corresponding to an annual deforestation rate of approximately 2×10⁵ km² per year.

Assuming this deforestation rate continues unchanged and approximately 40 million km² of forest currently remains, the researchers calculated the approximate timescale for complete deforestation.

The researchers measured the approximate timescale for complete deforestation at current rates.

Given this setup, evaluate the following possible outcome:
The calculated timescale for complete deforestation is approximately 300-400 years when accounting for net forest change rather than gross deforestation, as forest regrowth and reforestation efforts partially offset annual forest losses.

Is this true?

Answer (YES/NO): NO